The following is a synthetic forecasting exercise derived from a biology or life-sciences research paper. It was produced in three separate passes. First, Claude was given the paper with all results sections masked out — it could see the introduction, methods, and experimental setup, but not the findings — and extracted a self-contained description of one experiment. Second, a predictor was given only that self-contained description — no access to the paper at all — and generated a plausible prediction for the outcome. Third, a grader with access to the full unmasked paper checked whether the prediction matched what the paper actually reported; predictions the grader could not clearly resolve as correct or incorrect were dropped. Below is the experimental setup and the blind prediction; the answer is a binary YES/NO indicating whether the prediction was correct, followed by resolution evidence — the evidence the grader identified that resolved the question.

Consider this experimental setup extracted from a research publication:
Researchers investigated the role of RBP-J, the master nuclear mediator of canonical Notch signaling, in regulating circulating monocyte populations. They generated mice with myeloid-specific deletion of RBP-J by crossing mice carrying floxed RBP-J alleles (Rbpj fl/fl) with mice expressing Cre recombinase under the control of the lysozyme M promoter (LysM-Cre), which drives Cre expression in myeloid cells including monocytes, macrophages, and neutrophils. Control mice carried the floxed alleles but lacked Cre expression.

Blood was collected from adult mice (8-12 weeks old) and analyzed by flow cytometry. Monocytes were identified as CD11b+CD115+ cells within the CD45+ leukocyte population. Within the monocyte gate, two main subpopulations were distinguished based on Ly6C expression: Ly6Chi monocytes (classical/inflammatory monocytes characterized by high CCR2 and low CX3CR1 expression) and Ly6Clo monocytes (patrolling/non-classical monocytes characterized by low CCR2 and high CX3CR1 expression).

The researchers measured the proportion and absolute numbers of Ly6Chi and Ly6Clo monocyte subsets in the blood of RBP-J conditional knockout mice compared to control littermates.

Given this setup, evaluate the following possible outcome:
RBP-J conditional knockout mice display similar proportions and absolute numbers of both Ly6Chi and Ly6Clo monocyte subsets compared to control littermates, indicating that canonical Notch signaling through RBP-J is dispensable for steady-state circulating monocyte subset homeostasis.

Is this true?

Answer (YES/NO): NO